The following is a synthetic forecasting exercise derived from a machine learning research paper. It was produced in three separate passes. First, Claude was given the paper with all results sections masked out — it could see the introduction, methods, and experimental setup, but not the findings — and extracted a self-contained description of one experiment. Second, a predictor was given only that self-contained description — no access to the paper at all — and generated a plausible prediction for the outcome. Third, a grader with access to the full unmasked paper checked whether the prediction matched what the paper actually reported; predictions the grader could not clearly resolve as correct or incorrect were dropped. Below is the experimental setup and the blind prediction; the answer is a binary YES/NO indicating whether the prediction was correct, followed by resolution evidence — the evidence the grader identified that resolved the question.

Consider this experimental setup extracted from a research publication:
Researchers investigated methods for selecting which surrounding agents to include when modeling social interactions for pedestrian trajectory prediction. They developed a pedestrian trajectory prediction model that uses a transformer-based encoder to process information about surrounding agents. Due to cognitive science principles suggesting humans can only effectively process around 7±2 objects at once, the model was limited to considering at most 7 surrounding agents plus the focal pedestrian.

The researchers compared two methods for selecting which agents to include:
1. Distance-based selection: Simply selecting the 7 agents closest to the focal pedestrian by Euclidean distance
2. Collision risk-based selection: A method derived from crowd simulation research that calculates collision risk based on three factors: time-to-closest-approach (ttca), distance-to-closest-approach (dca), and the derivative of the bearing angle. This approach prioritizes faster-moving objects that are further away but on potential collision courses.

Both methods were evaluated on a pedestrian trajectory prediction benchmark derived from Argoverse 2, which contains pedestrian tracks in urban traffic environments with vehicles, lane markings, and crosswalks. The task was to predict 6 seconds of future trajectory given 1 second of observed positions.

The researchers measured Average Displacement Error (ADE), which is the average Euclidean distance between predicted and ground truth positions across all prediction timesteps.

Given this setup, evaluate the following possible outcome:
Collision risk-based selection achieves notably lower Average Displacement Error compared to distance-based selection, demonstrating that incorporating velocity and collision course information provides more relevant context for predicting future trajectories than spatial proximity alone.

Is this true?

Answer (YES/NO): YES